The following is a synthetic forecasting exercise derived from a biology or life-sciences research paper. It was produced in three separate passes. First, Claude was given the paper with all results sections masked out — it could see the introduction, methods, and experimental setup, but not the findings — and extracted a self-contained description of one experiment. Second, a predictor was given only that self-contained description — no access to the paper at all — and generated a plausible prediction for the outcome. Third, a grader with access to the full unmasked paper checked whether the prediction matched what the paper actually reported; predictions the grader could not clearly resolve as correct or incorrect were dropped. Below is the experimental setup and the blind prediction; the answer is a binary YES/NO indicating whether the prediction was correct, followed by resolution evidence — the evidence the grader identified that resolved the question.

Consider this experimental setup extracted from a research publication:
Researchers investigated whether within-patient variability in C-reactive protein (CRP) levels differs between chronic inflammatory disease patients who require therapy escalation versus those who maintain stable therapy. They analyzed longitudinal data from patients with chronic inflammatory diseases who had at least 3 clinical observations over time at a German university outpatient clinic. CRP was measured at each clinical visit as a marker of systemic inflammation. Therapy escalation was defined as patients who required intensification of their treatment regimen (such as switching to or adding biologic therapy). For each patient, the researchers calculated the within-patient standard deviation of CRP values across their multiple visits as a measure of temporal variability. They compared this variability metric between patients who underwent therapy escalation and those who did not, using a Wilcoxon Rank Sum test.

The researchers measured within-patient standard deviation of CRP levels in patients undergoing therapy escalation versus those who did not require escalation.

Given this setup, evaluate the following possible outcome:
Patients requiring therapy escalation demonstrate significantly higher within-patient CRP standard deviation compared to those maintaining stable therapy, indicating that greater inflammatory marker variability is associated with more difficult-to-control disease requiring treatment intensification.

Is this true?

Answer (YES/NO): YES